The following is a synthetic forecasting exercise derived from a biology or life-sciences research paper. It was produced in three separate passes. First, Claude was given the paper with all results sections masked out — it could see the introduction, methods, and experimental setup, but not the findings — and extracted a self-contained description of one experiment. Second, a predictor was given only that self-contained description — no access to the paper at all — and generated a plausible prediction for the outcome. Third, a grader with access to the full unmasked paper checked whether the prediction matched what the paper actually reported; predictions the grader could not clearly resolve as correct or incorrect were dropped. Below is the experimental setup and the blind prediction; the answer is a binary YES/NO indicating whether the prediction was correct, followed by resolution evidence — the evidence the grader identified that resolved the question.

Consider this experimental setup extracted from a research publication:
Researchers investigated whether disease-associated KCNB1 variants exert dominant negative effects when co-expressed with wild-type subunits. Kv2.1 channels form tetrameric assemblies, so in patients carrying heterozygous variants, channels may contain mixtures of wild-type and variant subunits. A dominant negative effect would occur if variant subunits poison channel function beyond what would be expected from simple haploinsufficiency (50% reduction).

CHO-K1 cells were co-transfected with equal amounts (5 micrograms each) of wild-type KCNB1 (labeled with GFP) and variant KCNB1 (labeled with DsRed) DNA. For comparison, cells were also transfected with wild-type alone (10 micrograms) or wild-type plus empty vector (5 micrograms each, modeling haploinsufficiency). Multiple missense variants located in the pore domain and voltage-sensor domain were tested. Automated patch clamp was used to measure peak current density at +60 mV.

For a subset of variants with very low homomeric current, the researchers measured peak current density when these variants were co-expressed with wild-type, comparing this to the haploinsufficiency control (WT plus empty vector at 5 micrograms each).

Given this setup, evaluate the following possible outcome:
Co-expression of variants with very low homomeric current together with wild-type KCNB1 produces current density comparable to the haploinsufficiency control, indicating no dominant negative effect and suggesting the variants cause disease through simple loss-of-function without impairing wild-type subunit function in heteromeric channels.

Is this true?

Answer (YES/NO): NO